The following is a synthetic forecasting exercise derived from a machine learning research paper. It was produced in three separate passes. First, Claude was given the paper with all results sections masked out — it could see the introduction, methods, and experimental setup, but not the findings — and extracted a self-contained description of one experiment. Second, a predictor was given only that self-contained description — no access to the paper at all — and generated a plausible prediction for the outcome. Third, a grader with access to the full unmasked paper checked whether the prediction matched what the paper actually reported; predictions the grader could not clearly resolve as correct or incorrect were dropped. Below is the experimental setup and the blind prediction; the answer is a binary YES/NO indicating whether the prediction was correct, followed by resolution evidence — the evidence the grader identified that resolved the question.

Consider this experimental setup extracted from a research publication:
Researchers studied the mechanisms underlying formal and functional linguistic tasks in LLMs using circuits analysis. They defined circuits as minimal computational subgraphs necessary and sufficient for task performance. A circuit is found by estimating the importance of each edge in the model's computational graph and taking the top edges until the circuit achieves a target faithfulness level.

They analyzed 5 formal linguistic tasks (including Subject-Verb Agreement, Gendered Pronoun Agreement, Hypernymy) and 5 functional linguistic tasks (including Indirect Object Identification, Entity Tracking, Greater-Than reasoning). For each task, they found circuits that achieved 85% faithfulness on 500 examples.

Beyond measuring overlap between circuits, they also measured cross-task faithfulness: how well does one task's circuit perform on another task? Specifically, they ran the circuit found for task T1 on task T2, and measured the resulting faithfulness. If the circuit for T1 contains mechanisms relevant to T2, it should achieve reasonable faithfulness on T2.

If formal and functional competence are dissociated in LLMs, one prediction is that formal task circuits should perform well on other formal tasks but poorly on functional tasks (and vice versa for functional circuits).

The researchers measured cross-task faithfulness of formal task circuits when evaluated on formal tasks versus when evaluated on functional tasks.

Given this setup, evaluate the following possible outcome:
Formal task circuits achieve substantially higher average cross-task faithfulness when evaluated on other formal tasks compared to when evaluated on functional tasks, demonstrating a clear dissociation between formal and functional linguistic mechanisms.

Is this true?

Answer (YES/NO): YES